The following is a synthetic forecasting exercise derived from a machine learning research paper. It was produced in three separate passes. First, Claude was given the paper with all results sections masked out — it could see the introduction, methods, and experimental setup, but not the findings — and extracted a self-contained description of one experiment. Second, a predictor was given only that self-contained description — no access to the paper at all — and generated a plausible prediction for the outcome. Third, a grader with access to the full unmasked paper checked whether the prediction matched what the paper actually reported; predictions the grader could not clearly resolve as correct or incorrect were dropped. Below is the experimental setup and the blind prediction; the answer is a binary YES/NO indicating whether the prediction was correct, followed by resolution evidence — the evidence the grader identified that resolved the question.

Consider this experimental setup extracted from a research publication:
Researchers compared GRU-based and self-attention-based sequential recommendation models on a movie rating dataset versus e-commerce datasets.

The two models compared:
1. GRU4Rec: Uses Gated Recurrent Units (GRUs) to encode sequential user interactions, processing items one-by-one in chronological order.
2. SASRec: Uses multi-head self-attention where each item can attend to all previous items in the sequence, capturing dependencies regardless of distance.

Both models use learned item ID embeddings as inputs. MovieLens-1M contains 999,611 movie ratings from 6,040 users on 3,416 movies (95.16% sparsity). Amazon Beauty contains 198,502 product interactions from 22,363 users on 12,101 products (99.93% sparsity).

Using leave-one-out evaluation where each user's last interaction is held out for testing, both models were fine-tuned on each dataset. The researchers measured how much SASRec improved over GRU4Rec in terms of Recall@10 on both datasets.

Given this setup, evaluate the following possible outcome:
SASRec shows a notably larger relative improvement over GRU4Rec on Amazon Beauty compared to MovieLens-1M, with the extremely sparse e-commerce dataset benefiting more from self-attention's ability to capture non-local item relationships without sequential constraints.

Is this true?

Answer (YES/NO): YES